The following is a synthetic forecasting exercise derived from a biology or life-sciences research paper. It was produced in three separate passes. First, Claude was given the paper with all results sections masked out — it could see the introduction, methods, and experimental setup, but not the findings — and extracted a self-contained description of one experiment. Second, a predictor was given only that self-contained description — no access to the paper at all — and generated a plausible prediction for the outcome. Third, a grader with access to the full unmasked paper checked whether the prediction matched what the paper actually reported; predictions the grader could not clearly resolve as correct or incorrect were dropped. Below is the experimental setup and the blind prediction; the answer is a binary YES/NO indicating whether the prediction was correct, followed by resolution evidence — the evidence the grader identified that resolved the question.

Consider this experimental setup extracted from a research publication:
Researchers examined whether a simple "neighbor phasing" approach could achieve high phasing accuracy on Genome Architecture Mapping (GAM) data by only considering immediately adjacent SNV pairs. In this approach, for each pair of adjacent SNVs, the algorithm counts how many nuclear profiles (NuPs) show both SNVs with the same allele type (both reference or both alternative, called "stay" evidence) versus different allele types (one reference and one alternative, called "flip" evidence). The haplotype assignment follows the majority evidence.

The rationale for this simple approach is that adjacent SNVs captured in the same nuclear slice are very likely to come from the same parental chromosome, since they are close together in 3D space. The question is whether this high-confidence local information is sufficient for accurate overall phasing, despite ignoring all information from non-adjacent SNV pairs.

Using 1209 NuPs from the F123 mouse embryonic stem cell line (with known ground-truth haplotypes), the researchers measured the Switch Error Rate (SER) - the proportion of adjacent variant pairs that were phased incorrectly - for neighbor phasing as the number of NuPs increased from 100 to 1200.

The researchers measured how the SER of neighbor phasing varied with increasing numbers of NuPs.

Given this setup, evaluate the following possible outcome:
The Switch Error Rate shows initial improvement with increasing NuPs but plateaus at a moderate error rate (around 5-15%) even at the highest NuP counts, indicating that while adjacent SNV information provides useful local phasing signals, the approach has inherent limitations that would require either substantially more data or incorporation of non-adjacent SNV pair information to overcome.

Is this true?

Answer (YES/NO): NO